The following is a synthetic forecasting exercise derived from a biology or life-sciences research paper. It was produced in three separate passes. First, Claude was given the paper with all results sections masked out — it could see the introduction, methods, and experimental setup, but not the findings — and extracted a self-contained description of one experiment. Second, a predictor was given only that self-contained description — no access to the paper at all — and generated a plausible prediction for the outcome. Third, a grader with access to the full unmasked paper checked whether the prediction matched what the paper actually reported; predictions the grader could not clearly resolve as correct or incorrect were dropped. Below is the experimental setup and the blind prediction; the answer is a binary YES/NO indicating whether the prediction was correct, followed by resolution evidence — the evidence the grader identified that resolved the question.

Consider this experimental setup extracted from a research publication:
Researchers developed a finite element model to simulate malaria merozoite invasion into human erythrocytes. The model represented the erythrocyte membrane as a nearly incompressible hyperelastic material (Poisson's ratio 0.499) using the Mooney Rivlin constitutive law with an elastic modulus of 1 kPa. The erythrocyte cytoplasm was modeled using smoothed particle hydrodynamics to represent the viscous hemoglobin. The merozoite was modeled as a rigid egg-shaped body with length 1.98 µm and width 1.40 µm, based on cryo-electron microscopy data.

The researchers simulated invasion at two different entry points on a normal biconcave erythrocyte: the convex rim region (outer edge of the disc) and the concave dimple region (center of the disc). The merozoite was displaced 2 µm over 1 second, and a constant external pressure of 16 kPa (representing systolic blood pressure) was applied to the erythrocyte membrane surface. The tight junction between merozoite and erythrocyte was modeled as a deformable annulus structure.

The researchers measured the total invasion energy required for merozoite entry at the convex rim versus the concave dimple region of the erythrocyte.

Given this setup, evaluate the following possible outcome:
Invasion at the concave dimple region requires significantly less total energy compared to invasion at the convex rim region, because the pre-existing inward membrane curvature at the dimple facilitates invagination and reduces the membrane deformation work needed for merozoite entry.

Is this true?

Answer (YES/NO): YES